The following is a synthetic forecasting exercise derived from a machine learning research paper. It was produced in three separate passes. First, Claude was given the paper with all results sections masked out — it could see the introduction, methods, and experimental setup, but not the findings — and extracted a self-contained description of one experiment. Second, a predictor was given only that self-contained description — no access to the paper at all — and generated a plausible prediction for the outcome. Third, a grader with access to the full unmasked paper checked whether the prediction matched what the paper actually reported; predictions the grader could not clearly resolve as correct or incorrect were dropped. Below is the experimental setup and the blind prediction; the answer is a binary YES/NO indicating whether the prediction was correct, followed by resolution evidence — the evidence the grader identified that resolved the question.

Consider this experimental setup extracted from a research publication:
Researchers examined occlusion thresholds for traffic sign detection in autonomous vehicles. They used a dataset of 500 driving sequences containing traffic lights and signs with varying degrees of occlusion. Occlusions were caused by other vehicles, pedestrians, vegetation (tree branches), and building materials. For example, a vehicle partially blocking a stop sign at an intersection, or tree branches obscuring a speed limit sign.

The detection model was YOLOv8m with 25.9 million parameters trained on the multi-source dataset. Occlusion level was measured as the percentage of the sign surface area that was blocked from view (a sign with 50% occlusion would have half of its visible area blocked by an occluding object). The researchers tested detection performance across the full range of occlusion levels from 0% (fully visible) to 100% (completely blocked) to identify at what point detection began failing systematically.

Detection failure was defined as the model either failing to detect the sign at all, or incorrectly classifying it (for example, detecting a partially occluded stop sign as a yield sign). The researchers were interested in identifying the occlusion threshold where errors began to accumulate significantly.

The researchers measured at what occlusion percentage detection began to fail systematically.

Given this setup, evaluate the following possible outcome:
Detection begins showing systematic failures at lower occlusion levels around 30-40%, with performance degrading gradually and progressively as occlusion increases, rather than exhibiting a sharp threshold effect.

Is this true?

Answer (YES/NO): NO